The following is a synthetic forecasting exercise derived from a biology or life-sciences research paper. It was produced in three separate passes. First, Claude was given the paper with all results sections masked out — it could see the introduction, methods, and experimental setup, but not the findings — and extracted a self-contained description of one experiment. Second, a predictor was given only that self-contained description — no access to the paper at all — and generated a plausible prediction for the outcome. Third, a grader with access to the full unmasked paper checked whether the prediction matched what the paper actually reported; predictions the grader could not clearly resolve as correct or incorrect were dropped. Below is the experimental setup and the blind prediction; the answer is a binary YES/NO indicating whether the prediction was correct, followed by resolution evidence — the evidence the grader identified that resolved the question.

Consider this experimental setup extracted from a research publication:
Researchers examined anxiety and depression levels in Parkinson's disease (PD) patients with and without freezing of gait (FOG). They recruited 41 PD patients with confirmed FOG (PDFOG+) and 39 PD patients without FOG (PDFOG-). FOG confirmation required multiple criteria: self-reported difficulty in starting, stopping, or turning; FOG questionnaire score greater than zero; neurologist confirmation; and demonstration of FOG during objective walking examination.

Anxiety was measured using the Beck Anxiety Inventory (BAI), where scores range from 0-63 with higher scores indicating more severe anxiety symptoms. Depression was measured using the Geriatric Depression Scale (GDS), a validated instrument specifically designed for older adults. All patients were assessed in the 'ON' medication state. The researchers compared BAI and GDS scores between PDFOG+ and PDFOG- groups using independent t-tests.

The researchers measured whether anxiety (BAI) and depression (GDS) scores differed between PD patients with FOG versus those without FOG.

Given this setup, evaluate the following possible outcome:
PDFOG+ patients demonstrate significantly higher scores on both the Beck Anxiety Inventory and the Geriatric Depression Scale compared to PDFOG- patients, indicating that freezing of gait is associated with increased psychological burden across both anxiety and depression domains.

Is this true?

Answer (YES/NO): YES